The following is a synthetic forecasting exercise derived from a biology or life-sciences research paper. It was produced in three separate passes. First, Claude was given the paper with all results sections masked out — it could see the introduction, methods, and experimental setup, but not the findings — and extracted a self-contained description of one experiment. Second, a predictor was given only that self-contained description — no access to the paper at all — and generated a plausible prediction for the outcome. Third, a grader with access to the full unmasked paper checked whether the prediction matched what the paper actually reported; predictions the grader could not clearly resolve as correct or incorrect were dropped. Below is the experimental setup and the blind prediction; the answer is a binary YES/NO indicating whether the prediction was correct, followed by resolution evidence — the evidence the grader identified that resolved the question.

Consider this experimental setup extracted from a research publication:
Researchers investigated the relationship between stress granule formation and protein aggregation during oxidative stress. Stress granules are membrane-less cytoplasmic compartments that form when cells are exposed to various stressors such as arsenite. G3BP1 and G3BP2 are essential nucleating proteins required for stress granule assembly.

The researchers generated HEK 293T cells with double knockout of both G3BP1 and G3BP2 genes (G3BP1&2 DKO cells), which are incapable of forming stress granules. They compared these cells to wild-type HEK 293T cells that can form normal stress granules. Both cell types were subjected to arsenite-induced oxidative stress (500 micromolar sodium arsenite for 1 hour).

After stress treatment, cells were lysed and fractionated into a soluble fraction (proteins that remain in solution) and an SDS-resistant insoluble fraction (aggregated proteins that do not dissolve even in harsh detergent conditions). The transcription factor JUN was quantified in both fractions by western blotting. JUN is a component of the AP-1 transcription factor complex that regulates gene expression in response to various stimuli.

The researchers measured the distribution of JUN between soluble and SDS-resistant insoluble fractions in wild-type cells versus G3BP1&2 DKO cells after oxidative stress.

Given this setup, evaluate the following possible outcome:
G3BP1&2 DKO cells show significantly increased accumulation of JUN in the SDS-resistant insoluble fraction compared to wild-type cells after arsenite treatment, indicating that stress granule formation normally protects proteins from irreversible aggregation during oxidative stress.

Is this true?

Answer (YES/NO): YES